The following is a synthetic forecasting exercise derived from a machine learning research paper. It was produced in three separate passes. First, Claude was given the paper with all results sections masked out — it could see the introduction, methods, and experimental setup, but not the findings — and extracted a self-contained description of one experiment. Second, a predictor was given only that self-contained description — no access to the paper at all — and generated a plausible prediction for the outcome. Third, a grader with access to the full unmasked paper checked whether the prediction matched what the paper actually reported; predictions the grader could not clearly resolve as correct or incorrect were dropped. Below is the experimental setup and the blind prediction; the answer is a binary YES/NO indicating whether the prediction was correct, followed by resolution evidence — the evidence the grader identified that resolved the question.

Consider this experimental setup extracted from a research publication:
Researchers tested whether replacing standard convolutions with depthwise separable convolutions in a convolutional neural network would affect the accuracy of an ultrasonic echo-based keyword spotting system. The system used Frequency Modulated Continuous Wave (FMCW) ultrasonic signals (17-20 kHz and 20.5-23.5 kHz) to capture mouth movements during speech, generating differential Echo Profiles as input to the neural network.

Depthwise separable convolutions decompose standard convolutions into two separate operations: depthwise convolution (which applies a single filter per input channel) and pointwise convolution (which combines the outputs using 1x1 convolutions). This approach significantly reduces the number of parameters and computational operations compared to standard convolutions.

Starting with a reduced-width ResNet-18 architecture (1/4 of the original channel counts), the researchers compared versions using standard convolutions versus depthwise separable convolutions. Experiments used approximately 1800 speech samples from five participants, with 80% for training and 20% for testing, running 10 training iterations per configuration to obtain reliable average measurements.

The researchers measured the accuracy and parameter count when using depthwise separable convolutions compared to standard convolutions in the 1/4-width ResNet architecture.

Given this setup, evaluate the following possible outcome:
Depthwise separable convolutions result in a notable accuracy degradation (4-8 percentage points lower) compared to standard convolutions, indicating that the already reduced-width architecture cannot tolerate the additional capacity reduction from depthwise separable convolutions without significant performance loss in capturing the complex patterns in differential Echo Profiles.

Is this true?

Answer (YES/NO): NO